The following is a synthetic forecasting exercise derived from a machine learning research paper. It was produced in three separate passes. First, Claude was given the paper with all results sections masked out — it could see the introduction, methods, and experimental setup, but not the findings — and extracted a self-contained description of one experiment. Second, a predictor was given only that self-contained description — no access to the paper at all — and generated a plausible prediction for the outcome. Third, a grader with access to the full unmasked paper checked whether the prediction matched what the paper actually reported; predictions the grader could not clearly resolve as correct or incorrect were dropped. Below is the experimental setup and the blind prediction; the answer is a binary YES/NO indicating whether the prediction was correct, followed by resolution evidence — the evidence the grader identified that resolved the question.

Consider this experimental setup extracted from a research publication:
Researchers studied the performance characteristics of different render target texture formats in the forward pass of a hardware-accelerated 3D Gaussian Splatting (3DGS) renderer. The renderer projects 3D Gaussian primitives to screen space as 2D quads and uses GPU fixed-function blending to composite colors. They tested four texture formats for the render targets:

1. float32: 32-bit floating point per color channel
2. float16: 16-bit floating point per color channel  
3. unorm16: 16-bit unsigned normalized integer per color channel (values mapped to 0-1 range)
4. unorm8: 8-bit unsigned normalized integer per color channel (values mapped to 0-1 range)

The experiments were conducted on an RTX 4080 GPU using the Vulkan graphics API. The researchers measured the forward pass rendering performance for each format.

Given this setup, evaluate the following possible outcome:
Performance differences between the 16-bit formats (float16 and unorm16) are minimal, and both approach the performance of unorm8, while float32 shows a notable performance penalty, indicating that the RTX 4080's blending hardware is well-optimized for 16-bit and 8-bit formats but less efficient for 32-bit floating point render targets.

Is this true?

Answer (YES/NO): YES